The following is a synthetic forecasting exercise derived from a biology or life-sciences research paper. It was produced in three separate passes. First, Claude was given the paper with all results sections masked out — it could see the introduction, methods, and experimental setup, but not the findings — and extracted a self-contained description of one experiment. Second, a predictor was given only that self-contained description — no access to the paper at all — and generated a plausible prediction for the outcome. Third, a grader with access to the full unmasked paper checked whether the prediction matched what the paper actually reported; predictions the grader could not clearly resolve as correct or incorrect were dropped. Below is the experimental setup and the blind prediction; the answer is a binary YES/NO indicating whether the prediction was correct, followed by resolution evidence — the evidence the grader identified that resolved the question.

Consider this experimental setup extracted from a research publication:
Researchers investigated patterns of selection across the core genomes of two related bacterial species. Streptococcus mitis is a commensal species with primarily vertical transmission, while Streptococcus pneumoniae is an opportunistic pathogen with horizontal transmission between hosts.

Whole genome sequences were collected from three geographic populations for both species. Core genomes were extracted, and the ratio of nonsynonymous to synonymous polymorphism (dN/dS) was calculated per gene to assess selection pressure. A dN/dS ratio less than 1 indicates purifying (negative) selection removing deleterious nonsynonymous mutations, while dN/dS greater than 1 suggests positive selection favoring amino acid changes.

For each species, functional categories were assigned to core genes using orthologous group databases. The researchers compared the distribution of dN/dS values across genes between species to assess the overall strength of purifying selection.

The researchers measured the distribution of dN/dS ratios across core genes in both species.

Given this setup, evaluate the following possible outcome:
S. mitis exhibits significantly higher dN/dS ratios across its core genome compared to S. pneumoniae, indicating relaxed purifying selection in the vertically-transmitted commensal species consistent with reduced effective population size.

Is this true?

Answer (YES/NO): NO